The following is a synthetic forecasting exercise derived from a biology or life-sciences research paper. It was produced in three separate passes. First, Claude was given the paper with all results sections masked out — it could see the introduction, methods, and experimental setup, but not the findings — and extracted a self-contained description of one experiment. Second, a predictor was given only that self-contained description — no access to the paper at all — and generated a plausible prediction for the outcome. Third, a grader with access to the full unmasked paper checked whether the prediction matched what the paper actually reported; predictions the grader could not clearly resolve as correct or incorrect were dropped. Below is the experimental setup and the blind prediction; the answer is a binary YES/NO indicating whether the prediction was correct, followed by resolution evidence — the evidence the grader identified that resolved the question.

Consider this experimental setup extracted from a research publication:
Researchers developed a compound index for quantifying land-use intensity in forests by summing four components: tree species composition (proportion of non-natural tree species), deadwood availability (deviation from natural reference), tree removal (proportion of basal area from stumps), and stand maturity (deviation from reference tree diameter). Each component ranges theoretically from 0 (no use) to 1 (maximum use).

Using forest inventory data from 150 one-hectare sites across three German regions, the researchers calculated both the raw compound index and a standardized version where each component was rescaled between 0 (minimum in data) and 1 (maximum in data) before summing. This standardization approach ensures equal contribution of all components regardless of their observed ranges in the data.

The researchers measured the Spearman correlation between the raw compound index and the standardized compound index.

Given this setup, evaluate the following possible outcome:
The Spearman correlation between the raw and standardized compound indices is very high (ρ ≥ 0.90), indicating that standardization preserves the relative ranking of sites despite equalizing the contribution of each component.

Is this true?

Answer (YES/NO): YES